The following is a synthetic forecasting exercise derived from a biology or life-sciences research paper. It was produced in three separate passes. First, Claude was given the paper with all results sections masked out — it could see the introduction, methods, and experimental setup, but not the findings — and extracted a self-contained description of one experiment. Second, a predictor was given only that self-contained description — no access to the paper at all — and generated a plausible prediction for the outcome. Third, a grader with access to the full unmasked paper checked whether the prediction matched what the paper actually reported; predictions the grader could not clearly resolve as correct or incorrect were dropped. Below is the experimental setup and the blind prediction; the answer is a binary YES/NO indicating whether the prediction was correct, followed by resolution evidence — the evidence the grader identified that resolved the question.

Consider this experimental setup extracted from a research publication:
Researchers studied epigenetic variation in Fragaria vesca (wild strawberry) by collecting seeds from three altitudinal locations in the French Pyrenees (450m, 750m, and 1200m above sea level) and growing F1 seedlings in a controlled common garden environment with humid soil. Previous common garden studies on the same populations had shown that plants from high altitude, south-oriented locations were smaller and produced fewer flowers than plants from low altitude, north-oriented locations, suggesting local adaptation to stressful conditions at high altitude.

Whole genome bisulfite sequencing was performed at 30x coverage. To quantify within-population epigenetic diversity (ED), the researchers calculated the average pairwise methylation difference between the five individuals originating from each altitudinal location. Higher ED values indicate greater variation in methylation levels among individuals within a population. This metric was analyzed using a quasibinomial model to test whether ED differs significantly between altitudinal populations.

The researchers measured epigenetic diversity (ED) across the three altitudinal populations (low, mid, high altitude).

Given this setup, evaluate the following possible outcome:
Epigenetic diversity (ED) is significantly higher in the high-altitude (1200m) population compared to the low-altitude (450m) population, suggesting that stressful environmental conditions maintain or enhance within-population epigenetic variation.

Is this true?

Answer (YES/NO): YES